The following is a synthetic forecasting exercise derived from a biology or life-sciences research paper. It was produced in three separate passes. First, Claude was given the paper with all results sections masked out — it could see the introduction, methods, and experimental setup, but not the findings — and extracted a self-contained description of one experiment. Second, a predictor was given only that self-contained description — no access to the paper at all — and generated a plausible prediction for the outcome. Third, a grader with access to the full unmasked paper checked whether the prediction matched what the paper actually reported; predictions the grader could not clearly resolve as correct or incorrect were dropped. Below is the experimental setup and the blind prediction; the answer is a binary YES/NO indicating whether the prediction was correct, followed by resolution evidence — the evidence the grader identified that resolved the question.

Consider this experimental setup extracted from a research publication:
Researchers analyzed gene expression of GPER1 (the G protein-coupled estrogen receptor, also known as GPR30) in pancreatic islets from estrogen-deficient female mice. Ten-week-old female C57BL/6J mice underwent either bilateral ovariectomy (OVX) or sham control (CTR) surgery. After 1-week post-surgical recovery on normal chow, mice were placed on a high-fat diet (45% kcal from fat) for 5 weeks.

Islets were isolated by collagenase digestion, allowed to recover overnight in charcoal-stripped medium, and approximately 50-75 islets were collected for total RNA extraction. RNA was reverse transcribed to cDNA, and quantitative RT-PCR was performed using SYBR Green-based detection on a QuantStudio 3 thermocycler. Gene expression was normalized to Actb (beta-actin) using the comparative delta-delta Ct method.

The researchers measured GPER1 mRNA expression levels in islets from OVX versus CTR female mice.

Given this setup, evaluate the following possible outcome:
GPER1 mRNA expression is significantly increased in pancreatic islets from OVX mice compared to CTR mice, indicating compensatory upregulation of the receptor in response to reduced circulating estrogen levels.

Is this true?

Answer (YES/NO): NO